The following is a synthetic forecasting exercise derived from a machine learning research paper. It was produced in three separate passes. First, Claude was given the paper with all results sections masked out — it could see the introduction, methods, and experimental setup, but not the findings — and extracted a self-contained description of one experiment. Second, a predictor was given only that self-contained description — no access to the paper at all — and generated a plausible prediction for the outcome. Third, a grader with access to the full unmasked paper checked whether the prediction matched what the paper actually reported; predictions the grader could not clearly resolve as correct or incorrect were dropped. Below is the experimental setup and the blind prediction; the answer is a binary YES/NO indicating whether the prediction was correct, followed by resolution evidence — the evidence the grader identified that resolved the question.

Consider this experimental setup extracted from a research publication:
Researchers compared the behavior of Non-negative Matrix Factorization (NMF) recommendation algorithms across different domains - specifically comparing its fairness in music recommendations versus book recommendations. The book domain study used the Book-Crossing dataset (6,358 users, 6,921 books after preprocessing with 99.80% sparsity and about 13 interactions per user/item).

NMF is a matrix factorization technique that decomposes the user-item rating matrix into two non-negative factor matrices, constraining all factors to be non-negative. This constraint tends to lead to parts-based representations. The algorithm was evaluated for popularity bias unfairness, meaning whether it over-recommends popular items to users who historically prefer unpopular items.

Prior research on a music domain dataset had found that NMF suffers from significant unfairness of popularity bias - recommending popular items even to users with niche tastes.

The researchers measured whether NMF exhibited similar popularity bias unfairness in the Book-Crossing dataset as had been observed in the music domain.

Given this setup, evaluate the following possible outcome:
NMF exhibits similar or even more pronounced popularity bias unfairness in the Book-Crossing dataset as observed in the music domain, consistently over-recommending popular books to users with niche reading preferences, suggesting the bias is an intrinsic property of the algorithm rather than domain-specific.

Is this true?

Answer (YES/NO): NO